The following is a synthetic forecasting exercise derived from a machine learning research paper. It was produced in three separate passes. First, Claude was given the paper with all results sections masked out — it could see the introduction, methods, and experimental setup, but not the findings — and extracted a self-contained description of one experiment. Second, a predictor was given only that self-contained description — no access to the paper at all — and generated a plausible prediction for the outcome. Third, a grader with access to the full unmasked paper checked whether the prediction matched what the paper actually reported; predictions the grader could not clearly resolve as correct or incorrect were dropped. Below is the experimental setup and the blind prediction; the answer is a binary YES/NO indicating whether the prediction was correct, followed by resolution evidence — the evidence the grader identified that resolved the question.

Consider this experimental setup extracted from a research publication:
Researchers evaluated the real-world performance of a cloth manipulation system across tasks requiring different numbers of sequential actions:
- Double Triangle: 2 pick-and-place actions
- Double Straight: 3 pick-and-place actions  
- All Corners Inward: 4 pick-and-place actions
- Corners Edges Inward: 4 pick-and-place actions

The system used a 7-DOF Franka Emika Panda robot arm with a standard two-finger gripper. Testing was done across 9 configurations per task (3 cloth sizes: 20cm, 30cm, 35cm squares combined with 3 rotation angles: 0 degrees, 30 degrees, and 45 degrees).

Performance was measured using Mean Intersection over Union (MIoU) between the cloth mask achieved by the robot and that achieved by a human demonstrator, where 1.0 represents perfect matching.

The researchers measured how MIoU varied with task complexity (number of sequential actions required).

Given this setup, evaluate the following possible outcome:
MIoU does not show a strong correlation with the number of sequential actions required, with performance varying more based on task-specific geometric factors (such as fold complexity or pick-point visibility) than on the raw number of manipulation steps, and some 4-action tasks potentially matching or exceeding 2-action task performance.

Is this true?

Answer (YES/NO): YES